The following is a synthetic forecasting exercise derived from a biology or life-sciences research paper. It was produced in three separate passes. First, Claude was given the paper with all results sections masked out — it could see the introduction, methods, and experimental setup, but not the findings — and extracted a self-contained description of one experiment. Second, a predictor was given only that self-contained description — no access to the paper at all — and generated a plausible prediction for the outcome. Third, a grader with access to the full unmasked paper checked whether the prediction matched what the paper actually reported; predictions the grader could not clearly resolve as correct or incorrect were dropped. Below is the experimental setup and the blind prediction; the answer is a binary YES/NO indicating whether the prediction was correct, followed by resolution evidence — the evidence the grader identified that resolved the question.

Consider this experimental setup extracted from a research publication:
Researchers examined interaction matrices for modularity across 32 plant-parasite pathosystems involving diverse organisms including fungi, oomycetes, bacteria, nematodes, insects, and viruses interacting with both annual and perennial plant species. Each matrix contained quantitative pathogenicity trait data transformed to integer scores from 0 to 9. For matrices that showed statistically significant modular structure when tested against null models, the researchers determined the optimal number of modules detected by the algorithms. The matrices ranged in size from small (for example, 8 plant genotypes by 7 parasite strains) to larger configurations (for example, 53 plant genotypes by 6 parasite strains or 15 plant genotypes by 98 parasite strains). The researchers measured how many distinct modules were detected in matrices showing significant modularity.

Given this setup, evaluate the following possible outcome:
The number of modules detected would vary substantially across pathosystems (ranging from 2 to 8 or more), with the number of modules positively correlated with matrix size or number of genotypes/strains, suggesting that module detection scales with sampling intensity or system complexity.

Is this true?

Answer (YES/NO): NO